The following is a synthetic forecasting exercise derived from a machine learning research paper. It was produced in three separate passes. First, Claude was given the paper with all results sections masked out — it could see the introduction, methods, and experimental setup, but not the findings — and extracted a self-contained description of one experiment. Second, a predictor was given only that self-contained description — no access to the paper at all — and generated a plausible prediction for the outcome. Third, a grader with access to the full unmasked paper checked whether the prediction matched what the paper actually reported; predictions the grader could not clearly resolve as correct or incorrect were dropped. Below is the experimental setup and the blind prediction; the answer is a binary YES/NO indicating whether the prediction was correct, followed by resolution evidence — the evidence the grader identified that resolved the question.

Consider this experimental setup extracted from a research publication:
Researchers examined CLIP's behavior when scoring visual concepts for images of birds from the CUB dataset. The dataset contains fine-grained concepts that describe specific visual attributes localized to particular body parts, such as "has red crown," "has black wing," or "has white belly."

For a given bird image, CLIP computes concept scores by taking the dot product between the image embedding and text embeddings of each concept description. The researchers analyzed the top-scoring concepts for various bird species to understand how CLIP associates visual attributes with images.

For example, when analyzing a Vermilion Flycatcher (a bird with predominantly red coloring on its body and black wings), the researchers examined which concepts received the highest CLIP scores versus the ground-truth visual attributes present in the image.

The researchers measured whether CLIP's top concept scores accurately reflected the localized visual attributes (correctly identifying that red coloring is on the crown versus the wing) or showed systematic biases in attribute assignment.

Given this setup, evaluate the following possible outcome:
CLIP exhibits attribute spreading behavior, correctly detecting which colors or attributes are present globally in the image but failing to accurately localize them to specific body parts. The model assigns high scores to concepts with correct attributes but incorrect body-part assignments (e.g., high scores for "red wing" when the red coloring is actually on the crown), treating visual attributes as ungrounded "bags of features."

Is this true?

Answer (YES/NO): YES